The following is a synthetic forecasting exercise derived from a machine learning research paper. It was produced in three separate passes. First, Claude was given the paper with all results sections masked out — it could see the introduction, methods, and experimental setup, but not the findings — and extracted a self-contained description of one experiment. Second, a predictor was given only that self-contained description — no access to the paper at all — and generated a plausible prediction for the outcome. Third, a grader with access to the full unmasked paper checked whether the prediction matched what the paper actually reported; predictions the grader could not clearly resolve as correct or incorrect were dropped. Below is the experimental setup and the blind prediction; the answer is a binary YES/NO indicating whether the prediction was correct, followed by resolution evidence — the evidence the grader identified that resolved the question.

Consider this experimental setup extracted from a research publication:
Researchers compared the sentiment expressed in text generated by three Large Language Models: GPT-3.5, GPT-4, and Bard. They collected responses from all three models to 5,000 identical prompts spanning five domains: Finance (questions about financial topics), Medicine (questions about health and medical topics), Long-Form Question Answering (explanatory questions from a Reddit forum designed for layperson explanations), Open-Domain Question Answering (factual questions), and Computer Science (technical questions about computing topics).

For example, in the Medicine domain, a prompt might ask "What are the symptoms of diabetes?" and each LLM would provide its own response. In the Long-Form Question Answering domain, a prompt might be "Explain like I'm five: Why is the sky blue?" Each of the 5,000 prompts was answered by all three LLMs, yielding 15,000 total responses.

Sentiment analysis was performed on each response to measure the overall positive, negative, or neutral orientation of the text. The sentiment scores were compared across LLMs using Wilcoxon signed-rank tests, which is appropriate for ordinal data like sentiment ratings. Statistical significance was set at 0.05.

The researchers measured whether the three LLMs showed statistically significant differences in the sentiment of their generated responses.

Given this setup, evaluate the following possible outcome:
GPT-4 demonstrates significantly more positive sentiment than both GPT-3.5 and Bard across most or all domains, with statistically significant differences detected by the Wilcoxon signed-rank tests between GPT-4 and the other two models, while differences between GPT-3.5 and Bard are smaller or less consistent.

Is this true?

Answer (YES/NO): NO